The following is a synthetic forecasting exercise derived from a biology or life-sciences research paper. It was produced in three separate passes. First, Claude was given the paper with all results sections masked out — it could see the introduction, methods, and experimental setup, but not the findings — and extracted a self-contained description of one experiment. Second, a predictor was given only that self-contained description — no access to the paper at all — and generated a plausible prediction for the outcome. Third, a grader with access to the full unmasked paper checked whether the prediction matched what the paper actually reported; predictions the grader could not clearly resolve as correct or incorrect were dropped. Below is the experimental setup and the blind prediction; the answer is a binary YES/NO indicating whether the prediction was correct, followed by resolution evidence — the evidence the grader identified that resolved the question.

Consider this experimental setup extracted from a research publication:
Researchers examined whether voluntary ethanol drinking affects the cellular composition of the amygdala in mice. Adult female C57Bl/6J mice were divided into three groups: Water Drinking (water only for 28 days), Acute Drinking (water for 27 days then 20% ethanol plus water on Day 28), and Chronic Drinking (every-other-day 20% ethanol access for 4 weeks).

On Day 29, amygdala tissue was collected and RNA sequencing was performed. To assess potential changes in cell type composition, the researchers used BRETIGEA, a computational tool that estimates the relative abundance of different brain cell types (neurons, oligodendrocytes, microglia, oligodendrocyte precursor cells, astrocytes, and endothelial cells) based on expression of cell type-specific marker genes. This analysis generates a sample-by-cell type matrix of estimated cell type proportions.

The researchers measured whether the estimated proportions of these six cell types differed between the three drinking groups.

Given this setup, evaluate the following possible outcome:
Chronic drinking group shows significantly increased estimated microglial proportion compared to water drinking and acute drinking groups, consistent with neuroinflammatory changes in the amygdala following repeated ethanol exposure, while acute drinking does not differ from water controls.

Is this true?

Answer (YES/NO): NO